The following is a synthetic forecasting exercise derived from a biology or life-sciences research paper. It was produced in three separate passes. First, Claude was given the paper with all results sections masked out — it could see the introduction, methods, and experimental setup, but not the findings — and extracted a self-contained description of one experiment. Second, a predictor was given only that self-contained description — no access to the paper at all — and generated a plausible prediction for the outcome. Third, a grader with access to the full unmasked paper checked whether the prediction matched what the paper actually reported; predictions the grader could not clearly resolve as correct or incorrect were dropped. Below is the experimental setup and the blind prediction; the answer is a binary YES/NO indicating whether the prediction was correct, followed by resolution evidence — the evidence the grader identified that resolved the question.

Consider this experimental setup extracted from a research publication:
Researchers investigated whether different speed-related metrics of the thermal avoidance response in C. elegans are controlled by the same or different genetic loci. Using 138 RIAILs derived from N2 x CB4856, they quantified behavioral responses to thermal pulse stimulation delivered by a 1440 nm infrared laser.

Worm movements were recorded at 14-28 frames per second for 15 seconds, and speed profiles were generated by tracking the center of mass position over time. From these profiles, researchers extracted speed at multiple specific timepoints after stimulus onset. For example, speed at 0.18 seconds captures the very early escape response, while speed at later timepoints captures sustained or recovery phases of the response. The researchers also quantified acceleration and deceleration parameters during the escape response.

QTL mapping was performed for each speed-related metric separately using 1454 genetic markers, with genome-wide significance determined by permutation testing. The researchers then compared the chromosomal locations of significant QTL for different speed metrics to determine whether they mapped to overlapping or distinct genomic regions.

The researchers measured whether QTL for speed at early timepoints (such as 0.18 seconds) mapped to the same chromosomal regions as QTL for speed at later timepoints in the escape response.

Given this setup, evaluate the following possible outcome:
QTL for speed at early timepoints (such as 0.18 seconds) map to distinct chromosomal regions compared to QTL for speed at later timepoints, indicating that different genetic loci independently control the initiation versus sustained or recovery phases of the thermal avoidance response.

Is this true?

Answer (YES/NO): NO